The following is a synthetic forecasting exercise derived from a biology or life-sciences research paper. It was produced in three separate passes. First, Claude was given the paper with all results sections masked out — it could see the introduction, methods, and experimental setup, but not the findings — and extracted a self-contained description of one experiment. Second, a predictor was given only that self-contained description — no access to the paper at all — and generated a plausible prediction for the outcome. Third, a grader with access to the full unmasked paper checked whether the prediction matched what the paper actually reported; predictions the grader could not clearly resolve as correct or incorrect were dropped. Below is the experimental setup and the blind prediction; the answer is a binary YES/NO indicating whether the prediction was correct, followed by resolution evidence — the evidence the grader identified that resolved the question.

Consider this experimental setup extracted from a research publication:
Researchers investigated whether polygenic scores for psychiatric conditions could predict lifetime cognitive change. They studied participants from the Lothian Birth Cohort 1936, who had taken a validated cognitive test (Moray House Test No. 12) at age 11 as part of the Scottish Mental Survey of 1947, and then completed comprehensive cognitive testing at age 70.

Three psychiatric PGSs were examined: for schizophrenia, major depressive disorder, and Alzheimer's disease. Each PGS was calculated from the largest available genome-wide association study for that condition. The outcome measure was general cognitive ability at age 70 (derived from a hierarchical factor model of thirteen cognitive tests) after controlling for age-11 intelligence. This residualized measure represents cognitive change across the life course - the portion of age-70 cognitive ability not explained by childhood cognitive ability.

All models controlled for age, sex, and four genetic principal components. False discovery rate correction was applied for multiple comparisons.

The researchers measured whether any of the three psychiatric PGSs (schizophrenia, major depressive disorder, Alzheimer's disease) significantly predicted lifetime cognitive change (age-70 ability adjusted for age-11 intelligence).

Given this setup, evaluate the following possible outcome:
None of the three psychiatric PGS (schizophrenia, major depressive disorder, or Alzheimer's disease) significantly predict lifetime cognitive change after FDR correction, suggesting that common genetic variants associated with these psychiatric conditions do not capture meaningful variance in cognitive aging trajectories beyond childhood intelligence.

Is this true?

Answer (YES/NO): YES